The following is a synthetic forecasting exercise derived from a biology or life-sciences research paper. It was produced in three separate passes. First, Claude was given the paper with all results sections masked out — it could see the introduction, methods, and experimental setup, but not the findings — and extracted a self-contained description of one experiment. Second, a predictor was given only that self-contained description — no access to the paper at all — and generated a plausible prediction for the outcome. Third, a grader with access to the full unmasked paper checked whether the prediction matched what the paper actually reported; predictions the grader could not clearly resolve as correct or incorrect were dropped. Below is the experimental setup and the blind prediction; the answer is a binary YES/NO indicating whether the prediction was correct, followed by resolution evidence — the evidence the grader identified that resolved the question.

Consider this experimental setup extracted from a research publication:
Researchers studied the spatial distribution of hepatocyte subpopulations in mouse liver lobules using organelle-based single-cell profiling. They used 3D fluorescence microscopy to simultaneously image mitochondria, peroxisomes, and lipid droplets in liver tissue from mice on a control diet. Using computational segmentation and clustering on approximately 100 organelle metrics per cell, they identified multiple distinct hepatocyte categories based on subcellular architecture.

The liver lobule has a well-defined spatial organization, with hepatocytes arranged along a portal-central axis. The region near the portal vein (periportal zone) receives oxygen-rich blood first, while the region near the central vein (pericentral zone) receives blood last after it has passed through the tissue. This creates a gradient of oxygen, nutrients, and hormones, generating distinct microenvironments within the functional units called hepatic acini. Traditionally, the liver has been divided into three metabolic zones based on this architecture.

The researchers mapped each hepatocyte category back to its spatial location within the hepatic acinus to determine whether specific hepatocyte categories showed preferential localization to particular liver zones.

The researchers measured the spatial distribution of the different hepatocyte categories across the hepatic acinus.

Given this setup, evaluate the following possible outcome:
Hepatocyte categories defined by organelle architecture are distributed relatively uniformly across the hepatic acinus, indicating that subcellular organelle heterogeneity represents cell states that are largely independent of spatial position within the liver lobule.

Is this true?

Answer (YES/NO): NO